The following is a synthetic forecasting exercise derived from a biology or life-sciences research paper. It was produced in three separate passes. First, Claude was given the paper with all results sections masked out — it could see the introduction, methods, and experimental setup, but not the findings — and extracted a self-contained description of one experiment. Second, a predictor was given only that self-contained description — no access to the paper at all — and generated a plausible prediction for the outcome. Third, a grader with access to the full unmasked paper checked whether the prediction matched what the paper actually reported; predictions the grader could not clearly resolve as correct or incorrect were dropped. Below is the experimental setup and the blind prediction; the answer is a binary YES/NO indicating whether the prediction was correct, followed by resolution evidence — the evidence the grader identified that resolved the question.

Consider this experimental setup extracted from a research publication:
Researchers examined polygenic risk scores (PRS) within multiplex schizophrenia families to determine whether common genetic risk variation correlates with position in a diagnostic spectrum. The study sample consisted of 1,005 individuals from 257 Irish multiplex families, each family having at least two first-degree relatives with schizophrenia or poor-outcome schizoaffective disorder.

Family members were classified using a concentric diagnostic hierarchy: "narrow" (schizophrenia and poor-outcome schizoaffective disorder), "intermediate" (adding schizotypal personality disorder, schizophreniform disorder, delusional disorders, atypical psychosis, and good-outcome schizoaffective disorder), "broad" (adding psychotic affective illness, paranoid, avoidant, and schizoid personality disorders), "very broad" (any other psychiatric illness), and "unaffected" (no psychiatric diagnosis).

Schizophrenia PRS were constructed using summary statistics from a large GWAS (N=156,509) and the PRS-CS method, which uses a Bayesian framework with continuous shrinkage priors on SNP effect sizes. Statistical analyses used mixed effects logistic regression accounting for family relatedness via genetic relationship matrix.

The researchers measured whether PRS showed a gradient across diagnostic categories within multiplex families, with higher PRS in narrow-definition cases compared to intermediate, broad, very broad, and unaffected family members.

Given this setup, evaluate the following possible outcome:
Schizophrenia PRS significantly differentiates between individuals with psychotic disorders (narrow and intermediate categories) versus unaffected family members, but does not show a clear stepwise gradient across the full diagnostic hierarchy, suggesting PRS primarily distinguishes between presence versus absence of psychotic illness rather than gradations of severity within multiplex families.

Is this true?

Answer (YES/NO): NO